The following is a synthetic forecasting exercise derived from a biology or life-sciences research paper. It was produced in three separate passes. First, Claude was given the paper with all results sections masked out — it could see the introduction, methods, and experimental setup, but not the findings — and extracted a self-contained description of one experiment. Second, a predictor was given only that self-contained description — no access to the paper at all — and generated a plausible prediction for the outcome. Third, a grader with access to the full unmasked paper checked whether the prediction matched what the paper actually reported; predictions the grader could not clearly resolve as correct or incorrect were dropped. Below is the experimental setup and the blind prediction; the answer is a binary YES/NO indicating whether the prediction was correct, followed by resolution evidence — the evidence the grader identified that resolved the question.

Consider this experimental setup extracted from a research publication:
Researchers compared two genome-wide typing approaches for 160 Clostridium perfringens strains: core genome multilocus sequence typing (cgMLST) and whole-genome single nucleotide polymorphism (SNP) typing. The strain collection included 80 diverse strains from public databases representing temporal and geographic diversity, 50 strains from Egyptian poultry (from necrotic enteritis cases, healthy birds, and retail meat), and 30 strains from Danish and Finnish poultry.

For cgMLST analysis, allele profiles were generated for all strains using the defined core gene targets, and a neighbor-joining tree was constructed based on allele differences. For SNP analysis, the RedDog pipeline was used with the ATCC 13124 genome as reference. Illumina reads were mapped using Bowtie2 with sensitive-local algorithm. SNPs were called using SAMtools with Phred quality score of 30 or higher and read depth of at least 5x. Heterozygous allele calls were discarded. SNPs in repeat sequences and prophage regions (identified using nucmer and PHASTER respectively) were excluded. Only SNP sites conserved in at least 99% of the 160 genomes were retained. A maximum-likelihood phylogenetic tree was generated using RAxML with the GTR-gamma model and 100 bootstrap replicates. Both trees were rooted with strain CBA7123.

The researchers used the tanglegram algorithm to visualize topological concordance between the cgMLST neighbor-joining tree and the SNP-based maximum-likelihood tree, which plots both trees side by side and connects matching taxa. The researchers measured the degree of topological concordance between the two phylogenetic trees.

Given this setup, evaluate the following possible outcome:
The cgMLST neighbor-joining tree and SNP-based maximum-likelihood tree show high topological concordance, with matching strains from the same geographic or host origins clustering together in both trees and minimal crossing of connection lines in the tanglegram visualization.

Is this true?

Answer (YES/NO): YES